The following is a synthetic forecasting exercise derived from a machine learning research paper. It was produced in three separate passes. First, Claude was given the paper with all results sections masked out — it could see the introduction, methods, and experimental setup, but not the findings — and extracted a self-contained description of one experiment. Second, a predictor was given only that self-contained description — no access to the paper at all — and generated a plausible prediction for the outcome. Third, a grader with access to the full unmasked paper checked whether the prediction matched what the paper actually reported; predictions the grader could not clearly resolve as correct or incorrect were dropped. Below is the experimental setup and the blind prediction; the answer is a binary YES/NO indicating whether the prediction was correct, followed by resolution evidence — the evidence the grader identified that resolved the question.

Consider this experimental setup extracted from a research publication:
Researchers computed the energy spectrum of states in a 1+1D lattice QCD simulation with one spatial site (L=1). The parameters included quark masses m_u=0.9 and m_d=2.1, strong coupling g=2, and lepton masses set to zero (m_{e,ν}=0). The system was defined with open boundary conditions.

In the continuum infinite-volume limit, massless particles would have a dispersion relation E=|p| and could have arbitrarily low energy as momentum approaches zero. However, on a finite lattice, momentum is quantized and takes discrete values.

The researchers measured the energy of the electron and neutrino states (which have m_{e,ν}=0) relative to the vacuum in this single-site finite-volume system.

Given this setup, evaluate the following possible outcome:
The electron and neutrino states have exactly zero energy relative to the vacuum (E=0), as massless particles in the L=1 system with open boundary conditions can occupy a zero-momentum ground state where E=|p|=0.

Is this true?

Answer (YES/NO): NO